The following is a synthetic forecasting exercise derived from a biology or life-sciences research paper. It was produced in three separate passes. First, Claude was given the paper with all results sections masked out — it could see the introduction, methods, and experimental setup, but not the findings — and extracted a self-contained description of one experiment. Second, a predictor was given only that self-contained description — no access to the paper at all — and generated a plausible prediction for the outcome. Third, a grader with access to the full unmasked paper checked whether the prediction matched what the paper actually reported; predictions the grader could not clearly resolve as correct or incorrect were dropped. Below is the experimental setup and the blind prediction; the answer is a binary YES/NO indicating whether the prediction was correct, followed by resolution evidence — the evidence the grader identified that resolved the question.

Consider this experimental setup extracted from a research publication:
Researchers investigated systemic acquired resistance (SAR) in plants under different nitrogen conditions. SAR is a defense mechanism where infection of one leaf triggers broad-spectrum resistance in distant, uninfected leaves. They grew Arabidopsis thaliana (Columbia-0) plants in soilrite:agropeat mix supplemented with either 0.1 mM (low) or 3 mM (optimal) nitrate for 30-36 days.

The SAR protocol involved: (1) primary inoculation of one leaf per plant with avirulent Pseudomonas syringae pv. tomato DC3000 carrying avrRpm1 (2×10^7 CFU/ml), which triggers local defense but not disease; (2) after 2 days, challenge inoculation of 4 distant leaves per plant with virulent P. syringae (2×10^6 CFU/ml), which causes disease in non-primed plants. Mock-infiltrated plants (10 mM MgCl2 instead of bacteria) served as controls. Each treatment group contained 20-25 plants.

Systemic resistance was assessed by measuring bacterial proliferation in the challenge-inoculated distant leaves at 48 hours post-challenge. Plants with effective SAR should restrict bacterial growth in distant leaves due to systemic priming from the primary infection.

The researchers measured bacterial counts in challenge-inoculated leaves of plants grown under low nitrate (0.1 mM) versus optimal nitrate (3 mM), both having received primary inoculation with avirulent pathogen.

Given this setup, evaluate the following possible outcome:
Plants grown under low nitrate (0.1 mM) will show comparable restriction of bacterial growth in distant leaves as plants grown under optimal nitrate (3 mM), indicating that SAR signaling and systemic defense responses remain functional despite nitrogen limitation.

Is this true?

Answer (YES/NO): NO